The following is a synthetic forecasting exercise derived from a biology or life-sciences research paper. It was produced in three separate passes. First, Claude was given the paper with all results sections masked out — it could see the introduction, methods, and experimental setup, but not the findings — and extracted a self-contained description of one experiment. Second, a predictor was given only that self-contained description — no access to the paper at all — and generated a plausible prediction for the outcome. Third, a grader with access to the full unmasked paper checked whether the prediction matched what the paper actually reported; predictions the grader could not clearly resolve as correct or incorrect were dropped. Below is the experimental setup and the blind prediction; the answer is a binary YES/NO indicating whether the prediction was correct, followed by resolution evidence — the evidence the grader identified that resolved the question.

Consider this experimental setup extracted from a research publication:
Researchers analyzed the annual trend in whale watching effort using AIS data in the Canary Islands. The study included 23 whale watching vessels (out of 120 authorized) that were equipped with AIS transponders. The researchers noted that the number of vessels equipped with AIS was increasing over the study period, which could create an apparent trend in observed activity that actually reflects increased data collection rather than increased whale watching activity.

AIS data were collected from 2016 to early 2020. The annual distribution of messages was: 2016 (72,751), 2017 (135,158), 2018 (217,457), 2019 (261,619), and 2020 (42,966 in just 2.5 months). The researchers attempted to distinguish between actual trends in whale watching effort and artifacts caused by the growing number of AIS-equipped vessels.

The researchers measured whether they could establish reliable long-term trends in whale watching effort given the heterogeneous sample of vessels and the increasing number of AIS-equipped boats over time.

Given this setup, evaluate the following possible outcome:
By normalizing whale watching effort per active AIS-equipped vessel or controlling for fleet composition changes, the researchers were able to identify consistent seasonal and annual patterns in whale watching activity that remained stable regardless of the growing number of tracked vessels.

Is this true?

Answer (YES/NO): NO